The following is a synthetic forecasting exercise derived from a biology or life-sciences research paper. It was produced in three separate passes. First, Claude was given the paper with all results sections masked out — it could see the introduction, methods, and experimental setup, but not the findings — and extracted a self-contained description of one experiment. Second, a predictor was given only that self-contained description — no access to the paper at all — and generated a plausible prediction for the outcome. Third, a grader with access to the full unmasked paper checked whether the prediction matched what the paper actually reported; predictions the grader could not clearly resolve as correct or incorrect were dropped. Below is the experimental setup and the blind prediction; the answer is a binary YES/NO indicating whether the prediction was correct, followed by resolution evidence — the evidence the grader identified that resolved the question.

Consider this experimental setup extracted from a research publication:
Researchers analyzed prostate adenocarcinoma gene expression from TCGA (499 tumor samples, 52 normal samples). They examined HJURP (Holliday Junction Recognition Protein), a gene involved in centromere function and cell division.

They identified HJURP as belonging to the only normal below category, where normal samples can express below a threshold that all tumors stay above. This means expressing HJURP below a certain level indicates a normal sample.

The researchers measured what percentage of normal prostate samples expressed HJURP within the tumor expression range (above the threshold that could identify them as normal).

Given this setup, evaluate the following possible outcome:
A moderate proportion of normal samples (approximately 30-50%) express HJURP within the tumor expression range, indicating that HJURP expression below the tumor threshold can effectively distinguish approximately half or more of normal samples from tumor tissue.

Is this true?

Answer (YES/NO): YES